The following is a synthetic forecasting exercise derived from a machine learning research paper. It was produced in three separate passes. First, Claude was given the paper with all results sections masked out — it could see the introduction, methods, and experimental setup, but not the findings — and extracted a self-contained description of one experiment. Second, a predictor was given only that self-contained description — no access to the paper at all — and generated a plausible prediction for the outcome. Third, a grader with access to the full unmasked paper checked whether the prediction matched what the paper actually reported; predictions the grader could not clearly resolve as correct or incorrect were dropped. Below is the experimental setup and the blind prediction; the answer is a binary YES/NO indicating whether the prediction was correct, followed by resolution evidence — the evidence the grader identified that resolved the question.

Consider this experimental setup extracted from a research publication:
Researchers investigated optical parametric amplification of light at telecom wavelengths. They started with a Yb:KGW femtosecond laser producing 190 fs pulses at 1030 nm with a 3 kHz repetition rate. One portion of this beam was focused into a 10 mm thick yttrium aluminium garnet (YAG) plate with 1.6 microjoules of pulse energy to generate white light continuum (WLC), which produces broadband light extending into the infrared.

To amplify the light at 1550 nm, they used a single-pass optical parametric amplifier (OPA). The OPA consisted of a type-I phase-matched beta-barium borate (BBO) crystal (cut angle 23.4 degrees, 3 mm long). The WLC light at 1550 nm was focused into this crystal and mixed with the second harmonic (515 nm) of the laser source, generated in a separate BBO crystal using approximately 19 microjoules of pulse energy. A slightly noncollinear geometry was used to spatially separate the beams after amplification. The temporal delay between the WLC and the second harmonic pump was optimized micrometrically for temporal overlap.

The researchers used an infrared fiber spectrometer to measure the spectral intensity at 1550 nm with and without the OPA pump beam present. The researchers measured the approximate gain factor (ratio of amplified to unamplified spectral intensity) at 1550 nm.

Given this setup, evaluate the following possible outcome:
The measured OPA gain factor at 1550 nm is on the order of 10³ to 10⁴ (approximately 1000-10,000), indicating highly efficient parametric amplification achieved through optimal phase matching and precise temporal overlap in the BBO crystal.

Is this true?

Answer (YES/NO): YES